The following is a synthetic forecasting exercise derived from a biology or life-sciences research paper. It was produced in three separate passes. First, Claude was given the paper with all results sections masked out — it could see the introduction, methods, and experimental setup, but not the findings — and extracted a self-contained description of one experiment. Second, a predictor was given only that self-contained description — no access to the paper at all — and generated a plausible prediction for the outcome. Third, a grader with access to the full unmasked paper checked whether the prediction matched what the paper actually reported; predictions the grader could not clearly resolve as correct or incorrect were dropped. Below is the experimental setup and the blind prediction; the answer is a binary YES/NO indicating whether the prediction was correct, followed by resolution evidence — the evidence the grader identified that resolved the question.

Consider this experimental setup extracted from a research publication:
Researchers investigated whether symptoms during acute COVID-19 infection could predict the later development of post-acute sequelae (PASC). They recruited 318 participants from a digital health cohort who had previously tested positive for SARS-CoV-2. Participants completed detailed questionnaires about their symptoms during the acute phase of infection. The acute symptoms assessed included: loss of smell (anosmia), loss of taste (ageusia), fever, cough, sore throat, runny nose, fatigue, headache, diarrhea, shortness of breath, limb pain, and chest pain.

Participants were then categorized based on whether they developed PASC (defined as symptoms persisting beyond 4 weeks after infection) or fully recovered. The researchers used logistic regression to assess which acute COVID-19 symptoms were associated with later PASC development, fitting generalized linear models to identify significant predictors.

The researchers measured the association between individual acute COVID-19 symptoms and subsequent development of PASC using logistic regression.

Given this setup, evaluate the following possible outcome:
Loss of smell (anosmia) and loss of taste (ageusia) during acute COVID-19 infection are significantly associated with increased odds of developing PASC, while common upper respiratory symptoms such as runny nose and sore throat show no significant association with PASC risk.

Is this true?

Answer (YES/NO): NO